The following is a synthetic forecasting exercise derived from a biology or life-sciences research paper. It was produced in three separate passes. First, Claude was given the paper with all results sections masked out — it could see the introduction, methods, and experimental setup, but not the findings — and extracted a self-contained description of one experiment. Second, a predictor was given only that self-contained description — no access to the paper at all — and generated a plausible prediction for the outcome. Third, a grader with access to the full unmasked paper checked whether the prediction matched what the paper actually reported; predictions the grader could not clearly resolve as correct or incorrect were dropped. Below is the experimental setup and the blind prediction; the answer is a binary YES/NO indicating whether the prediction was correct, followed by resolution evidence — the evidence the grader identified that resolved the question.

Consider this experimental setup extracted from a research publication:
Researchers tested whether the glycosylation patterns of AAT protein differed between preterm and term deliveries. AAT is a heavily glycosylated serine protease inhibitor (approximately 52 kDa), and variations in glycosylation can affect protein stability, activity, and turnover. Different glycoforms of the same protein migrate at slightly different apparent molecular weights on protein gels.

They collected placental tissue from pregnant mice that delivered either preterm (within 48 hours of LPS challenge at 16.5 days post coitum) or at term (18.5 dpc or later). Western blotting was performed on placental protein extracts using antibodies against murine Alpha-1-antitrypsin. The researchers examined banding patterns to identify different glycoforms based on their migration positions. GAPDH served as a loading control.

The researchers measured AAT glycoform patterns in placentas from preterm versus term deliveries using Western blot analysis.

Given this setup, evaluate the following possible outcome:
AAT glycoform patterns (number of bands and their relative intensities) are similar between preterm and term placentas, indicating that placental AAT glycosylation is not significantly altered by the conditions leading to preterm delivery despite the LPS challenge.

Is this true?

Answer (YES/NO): YES